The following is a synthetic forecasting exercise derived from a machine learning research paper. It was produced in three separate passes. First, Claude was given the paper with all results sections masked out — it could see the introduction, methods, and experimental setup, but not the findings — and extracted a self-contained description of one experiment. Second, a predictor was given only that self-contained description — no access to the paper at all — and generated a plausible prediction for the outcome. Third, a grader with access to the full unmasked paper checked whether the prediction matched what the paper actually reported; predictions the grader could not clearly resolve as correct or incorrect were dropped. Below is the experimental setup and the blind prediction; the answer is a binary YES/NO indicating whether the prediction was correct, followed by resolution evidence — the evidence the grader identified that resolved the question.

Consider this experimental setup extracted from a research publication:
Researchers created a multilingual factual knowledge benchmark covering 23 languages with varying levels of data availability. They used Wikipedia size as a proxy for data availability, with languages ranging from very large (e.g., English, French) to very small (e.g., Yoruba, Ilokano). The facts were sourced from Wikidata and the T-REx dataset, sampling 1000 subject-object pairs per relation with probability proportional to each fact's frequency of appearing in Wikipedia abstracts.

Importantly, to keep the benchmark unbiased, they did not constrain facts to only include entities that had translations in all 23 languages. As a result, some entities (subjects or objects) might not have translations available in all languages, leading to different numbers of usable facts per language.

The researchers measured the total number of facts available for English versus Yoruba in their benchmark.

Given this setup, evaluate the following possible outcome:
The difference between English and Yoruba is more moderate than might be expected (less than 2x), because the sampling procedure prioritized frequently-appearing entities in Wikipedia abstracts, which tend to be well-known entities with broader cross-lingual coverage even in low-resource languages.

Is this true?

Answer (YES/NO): NO